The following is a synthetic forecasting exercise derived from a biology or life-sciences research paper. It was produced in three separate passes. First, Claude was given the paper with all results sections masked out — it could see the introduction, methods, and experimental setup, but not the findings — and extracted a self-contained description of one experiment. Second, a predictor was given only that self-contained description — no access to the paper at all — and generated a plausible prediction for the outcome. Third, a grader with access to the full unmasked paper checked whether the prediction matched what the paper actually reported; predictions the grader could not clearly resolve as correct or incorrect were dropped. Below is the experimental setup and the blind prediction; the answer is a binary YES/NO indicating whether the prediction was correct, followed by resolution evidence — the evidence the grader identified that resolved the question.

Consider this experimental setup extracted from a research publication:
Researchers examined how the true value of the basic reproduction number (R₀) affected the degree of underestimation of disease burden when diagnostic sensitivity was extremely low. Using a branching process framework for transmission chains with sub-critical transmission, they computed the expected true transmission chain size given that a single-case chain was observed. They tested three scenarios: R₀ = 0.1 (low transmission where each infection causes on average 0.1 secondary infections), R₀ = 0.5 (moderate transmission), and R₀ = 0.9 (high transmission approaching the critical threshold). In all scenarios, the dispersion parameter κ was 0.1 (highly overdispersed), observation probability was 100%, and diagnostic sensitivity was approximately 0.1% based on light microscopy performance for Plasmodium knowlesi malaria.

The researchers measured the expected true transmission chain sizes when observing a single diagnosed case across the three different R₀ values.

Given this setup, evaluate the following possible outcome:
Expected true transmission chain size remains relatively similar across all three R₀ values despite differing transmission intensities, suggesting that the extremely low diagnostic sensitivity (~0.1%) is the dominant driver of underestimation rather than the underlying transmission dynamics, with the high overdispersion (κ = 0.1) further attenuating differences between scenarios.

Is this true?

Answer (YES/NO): NO